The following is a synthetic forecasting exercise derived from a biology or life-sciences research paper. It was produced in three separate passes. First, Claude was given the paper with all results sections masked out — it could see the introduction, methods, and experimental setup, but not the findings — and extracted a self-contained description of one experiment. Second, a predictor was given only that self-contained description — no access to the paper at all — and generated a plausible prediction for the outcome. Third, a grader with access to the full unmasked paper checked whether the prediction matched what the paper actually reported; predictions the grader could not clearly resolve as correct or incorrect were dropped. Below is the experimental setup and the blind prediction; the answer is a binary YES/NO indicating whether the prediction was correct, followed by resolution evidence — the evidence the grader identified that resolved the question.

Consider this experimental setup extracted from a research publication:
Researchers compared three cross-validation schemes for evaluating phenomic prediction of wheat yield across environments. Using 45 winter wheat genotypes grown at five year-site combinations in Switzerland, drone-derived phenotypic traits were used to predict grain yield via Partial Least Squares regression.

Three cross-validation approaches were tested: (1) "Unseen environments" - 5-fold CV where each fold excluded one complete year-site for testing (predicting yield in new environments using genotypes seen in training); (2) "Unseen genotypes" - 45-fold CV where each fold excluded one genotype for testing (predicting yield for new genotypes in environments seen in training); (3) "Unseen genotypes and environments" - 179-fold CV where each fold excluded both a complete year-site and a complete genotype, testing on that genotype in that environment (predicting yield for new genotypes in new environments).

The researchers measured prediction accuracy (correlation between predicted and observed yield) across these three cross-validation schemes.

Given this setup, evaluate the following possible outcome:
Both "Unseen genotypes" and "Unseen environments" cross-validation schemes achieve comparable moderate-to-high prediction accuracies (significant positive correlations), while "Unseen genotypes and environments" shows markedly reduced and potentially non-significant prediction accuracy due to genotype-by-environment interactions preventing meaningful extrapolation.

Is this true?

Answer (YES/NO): NO